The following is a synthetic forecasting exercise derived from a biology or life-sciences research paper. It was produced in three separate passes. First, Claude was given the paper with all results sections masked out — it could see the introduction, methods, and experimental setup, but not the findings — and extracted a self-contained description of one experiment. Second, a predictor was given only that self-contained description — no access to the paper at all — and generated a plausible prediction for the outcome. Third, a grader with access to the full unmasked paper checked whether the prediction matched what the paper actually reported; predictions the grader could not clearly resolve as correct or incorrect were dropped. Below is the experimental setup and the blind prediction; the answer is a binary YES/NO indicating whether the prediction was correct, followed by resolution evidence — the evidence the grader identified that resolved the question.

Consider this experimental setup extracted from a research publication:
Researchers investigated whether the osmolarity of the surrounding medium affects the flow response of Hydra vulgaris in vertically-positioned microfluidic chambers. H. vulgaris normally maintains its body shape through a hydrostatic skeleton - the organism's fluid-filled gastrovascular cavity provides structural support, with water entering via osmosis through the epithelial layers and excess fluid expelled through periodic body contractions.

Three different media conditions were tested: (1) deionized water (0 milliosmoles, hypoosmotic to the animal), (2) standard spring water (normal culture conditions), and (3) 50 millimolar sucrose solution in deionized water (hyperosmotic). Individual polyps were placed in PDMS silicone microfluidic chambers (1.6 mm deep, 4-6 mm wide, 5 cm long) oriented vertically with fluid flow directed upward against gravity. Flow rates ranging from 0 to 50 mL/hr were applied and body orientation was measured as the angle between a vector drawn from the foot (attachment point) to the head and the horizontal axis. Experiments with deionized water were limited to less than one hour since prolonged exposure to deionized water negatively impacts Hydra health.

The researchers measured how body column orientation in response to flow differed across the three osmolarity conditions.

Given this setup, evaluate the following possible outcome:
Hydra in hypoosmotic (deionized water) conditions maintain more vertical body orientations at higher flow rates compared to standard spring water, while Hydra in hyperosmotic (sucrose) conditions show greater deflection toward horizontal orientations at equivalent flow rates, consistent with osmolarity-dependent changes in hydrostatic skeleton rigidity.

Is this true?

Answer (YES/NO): NO